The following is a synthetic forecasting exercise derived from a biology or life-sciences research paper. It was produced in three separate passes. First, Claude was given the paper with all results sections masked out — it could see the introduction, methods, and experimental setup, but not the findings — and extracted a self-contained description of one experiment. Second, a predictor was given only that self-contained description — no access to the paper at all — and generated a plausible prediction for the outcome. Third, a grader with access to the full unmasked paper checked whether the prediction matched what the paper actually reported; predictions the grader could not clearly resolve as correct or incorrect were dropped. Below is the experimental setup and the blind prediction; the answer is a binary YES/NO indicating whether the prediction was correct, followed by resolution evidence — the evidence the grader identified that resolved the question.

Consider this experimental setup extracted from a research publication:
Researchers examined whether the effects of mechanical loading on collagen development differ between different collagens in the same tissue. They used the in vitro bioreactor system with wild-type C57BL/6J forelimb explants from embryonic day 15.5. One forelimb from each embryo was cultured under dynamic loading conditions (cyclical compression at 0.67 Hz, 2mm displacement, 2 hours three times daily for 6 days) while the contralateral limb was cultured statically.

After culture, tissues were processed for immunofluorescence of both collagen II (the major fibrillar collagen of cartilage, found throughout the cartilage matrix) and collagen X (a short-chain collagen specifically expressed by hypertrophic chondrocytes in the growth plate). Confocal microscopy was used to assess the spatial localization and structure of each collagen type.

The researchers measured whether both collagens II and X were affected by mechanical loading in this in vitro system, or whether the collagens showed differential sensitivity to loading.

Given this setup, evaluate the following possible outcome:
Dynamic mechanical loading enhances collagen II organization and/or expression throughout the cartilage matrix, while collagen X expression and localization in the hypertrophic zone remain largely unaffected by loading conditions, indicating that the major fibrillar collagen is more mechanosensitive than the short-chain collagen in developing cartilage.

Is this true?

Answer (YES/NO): NO